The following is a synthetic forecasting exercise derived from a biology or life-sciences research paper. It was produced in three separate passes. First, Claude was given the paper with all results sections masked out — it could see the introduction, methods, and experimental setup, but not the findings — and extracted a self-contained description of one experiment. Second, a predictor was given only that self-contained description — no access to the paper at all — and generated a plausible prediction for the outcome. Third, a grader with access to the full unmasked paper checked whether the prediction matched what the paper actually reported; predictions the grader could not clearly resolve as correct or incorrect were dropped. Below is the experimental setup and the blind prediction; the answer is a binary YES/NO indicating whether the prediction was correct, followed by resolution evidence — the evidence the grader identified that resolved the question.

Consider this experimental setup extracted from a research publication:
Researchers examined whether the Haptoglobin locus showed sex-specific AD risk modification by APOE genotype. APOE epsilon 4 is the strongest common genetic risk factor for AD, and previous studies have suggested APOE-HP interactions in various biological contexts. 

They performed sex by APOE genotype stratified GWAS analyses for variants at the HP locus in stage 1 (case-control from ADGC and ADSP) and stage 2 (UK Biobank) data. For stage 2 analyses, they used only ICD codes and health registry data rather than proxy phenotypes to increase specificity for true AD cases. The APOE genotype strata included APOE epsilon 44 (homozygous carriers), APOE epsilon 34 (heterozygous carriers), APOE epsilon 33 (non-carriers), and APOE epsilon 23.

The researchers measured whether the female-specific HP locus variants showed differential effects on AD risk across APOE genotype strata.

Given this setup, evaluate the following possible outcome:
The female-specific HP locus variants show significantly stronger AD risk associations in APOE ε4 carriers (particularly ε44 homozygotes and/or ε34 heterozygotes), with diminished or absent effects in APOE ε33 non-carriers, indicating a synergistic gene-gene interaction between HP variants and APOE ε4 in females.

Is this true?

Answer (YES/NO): NO